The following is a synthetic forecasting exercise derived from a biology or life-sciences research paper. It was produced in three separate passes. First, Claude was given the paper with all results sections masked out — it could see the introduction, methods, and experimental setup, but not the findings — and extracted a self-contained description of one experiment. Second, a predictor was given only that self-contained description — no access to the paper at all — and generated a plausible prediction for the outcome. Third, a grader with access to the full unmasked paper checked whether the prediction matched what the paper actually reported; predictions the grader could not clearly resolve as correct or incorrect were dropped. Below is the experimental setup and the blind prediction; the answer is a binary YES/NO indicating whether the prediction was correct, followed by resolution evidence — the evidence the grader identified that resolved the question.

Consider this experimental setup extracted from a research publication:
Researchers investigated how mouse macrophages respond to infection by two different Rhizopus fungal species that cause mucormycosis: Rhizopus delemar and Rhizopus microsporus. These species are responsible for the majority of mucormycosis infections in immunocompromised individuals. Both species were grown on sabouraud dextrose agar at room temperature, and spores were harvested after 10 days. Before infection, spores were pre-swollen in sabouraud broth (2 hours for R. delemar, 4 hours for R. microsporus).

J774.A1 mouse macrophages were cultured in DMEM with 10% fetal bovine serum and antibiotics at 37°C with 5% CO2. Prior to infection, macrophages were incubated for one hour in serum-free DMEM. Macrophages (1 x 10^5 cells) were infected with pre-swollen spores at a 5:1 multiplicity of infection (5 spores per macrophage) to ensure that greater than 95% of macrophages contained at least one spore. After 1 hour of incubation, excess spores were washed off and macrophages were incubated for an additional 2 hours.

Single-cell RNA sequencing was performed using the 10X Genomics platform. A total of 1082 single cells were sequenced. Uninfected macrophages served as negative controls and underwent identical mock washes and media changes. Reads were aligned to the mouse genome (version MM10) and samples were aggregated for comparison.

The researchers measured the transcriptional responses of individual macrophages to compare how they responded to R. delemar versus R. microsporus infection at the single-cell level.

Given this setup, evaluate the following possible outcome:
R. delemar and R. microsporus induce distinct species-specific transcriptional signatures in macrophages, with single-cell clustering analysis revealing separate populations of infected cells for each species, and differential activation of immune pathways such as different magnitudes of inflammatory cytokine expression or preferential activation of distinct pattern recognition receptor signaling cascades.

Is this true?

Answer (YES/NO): YES